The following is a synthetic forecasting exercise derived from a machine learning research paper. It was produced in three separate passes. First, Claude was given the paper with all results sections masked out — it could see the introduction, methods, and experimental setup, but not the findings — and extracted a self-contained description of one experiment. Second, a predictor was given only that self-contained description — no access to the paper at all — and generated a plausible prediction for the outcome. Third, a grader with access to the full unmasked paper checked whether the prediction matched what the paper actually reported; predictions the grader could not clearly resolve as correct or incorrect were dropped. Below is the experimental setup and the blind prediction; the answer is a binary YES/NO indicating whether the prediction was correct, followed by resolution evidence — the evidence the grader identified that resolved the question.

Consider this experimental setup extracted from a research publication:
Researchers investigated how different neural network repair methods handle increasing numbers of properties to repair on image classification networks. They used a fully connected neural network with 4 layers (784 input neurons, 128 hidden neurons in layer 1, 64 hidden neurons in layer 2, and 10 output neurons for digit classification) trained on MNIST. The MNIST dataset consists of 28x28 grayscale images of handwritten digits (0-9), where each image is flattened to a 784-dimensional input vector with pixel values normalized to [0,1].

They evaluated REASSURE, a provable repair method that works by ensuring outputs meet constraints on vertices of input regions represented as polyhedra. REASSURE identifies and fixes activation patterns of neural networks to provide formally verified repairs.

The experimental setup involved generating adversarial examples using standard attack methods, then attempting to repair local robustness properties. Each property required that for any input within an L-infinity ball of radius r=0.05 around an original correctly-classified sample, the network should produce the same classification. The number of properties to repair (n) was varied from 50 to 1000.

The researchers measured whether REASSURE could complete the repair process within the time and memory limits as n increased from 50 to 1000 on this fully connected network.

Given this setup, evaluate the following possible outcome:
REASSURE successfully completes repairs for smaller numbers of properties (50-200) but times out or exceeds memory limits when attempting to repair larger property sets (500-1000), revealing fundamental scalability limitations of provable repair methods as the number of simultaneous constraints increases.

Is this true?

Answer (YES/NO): NO